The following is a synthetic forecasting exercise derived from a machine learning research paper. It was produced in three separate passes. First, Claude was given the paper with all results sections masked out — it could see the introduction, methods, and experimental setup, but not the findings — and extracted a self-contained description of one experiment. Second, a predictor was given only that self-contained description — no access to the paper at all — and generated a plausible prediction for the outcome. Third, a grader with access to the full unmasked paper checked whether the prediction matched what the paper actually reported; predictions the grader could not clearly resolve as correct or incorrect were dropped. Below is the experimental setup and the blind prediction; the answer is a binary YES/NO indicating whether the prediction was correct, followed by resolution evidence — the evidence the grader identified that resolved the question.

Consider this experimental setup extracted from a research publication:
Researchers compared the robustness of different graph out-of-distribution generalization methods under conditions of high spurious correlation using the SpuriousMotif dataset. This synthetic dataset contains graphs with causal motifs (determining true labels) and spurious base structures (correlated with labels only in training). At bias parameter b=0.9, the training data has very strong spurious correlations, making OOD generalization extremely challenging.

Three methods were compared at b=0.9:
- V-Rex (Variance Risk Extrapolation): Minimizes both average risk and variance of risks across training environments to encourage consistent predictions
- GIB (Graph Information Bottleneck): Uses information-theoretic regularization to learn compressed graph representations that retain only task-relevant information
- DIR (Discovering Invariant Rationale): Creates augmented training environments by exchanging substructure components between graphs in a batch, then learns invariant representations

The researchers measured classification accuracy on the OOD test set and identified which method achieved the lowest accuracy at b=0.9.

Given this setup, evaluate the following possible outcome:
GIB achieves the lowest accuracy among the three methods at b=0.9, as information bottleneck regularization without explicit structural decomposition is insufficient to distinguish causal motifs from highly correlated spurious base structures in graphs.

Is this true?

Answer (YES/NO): YES